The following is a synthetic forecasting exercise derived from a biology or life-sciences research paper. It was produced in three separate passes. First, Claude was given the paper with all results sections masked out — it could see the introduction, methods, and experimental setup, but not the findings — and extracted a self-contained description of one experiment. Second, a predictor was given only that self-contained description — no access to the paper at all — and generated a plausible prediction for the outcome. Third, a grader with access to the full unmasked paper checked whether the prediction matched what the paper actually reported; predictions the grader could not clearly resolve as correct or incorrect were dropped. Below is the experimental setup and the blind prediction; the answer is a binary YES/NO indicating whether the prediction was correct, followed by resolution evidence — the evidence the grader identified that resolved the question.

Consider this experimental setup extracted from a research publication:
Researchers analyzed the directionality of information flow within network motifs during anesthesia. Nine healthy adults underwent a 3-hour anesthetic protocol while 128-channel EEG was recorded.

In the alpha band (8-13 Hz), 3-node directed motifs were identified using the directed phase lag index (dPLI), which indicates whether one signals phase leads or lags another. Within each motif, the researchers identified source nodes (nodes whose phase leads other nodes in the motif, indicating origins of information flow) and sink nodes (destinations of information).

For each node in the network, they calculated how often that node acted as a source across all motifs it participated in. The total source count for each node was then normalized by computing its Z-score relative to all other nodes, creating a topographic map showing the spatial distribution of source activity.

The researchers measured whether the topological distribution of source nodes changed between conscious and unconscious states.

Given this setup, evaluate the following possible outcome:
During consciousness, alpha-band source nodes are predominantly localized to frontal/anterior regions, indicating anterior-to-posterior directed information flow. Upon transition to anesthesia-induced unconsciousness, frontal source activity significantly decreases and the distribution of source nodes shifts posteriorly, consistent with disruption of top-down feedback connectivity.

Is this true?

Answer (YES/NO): NO